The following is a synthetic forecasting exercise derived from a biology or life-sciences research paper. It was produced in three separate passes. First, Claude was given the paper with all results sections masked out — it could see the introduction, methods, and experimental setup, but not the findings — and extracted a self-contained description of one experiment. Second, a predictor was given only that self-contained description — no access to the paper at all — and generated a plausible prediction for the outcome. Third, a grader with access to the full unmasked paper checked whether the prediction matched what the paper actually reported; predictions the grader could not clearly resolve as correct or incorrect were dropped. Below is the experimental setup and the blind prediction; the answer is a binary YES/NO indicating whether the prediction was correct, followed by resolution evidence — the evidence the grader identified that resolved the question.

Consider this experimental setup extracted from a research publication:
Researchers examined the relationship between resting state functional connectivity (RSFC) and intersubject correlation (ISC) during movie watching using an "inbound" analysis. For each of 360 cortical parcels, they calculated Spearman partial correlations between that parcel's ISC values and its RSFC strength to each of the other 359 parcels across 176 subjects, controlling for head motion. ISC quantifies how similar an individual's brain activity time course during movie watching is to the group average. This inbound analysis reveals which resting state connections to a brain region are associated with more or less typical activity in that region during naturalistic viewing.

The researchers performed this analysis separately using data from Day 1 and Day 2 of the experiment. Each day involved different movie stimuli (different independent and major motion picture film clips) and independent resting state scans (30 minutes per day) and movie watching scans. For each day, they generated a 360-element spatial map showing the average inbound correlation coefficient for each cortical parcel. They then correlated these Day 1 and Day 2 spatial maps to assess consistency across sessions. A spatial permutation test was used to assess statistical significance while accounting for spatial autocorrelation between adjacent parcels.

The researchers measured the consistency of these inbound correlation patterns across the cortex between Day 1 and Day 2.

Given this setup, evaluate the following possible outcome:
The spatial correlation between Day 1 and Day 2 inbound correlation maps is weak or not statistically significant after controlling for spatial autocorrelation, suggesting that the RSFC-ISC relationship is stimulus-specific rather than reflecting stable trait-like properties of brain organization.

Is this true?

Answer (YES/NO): NO